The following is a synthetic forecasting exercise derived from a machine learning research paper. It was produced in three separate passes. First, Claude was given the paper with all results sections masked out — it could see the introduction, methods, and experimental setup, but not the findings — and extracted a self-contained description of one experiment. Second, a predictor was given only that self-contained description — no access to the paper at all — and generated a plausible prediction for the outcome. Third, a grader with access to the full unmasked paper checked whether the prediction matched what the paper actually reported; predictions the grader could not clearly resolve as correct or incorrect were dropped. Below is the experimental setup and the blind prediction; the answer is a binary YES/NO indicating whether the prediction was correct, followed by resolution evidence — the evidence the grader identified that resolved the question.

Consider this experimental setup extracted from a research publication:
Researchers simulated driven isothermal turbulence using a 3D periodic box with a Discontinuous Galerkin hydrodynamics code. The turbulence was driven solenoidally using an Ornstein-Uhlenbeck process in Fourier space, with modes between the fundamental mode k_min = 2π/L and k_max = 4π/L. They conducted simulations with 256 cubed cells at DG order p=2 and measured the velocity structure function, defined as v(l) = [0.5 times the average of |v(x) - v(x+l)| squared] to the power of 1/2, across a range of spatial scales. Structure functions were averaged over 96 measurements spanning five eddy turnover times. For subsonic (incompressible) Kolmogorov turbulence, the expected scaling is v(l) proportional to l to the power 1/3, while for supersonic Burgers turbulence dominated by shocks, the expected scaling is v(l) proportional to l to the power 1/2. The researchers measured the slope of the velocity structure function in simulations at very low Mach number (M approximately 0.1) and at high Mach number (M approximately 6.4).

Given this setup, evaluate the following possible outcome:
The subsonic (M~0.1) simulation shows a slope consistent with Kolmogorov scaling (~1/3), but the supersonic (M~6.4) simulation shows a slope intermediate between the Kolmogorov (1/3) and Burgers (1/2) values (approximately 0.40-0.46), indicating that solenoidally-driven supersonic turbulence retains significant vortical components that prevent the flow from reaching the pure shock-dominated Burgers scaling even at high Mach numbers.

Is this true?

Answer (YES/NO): NO